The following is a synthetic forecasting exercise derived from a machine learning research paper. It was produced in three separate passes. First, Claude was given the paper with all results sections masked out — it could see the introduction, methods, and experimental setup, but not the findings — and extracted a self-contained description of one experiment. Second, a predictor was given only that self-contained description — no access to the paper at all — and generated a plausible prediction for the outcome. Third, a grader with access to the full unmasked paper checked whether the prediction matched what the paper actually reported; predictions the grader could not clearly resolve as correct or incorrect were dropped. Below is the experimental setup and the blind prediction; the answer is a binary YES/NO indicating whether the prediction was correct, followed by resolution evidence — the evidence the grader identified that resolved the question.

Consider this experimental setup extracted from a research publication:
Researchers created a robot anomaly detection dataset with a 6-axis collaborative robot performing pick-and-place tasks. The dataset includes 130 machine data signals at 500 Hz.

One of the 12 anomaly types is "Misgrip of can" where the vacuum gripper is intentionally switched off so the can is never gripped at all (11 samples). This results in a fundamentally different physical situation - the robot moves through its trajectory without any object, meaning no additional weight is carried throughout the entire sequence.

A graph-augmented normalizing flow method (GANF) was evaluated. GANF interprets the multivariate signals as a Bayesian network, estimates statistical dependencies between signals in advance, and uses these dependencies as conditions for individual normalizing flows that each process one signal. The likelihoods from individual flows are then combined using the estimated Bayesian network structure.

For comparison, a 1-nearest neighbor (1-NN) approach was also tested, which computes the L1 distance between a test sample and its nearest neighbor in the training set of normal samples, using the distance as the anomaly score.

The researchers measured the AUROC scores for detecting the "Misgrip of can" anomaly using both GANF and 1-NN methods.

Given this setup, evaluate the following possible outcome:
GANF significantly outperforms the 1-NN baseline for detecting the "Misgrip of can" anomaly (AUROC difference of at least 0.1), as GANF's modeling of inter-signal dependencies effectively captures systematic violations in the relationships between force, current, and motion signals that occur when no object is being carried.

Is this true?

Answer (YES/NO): NO